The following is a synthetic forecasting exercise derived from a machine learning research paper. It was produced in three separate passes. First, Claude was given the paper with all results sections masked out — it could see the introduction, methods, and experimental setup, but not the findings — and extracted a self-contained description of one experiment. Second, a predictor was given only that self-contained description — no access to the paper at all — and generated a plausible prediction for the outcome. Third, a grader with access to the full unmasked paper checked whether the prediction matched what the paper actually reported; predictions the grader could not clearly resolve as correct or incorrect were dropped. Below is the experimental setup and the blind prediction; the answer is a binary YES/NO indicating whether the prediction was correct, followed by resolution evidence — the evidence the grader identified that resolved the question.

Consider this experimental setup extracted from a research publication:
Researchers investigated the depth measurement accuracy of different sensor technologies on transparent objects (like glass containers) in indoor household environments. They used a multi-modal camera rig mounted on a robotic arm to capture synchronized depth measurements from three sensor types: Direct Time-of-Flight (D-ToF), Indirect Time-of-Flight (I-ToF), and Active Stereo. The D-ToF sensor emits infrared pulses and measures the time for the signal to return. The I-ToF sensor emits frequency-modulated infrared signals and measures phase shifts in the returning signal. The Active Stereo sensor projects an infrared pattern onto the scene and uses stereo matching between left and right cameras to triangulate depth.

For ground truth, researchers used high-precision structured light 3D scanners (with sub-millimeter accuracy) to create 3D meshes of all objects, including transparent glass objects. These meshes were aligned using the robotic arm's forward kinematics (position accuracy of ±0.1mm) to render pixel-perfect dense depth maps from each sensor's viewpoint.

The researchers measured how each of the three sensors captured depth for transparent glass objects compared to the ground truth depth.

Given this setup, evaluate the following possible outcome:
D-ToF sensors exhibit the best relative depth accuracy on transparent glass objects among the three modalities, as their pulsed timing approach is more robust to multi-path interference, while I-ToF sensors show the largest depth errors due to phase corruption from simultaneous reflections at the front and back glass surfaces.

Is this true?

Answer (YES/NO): NO